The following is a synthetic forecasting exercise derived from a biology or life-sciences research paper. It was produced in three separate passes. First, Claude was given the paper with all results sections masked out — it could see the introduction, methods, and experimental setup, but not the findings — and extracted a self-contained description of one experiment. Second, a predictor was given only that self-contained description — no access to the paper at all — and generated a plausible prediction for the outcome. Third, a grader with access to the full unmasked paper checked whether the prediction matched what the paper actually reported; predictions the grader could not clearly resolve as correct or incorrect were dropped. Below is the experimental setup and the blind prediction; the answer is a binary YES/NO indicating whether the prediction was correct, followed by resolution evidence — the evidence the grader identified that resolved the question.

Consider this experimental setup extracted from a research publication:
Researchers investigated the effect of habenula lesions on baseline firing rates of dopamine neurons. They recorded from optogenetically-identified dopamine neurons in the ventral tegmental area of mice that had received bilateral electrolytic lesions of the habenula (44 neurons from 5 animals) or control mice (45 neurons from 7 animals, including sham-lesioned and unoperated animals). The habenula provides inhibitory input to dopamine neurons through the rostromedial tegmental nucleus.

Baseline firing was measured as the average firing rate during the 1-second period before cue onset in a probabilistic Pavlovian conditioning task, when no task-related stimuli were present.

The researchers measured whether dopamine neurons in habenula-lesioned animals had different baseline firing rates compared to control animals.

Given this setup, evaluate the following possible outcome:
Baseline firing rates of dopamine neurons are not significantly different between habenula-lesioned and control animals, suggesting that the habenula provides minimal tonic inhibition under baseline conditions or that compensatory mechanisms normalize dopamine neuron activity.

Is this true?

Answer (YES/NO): NO